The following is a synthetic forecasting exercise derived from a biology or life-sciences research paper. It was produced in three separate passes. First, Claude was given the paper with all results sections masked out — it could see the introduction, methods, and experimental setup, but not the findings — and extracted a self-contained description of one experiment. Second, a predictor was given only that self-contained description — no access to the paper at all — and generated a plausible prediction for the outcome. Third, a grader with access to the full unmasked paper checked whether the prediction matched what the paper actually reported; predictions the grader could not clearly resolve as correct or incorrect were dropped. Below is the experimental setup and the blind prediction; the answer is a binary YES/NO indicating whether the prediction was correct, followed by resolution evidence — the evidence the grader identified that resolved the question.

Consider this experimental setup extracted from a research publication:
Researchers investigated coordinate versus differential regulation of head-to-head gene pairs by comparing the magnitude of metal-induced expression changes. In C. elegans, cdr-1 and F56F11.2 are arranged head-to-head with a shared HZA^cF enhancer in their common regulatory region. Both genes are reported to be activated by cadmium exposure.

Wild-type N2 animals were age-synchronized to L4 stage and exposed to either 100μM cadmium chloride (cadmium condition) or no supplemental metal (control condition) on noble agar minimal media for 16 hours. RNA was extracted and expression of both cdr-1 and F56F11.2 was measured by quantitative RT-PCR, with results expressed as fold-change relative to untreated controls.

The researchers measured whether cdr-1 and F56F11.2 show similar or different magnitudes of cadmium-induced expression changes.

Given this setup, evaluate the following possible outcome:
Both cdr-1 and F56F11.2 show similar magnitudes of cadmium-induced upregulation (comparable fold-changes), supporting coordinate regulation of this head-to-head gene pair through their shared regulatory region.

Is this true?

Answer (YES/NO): NO